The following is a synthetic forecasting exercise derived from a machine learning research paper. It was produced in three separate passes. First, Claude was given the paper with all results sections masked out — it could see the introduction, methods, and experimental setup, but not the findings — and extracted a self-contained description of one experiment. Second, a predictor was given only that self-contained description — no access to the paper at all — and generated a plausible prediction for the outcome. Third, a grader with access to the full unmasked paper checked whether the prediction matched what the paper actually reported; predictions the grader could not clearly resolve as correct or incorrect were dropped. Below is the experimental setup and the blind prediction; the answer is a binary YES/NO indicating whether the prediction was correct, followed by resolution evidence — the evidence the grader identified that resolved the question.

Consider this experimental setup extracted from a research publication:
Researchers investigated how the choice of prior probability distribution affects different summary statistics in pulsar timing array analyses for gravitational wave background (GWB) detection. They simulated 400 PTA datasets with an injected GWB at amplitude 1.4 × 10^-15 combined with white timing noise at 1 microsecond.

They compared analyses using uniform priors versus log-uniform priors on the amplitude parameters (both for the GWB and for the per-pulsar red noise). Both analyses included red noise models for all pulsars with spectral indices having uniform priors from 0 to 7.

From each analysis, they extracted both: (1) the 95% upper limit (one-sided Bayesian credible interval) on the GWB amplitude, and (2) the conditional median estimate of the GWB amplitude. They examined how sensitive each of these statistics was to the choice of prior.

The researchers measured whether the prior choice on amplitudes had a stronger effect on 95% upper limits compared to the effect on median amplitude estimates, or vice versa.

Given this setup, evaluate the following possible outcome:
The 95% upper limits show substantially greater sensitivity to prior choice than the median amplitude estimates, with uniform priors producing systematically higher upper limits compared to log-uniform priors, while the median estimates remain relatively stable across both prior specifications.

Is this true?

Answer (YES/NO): NO